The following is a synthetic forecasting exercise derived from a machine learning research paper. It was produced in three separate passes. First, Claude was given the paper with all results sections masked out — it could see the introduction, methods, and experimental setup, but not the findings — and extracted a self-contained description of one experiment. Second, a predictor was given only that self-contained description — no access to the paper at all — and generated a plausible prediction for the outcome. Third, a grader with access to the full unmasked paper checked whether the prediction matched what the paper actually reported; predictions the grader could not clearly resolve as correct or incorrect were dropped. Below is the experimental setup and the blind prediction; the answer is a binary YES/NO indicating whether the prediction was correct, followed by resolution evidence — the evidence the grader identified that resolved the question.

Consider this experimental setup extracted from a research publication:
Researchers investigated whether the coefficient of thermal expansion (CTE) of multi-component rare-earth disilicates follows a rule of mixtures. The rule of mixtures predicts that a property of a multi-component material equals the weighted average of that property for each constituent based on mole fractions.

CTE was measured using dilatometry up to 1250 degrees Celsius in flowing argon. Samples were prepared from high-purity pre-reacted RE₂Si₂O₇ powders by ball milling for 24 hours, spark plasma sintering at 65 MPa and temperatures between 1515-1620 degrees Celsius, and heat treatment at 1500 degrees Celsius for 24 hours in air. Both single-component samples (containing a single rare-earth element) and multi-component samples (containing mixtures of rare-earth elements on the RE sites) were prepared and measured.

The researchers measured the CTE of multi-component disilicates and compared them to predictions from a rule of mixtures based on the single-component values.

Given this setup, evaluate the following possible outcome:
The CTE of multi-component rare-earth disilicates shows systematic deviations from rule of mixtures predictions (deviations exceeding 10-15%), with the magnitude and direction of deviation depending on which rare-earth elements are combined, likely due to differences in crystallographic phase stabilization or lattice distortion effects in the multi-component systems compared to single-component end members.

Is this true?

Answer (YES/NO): NO